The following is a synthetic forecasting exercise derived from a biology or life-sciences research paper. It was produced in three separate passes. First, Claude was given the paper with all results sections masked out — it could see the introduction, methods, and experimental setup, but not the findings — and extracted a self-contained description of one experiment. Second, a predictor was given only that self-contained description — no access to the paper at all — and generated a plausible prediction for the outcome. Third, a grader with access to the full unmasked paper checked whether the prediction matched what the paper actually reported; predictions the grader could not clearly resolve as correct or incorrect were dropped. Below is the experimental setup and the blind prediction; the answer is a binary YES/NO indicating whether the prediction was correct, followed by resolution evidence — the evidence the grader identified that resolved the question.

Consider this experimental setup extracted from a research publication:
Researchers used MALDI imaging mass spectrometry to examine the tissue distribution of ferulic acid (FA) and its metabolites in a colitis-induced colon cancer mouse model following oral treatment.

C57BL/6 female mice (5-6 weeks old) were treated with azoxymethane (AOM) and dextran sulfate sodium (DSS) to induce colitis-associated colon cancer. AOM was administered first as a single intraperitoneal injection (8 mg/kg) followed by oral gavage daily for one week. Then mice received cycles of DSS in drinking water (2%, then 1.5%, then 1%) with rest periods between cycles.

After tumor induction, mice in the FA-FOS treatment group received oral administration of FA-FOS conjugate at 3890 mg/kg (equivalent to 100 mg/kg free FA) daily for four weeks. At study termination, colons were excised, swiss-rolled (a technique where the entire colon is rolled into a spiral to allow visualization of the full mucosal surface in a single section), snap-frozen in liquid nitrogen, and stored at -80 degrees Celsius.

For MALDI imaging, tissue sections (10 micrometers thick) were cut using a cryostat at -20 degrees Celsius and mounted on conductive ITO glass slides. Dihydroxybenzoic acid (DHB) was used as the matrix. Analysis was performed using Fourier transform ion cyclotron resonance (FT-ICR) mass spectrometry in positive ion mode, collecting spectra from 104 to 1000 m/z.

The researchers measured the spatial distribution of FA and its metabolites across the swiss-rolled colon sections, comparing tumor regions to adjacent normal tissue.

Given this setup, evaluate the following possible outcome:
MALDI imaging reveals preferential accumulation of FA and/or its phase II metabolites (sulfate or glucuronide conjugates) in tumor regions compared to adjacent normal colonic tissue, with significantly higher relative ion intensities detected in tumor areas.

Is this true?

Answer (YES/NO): YES